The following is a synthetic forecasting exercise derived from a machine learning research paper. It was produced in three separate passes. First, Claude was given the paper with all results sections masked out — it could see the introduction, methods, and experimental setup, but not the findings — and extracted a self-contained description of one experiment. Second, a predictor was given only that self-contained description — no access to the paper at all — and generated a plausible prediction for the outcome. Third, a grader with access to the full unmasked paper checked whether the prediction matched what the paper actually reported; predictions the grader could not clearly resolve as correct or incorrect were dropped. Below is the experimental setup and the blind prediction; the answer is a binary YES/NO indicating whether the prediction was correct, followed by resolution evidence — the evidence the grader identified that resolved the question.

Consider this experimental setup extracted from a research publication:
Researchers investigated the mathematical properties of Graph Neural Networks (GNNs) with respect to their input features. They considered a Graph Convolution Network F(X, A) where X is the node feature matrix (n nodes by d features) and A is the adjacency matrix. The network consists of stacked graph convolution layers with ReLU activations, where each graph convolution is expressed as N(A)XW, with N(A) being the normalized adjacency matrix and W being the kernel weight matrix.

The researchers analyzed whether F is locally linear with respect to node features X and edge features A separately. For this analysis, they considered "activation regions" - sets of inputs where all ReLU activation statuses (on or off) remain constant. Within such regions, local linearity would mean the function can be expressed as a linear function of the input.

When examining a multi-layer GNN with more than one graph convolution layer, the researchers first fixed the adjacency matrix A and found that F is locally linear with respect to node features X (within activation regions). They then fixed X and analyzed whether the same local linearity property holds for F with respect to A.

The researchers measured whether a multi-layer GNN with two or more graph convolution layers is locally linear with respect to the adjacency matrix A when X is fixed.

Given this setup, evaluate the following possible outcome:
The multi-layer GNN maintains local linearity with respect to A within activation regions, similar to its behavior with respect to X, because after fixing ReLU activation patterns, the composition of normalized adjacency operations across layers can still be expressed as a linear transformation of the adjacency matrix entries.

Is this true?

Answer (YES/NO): NO